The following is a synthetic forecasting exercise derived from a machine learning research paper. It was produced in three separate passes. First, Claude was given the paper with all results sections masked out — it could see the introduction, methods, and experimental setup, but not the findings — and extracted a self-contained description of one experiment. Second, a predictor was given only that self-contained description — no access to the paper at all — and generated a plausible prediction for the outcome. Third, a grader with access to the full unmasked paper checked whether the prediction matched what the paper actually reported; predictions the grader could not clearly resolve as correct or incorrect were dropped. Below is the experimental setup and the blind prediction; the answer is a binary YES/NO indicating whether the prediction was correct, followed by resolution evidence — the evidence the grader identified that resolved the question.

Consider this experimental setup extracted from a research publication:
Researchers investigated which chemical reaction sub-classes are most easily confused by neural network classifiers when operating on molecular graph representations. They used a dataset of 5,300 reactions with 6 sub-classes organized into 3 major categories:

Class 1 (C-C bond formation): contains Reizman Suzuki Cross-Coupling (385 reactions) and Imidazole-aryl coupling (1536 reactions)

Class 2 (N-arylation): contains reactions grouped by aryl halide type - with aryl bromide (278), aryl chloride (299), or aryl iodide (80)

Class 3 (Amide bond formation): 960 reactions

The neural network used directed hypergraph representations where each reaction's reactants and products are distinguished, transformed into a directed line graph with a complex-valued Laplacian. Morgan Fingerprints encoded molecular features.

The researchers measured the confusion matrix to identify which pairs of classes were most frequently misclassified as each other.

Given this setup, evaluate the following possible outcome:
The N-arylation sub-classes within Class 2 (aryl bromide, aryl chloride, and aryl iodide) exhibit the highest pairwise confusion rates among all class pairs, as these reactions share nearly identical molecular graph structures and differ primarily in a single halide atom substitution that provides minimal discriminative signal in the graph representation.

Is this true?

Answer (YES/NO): YES